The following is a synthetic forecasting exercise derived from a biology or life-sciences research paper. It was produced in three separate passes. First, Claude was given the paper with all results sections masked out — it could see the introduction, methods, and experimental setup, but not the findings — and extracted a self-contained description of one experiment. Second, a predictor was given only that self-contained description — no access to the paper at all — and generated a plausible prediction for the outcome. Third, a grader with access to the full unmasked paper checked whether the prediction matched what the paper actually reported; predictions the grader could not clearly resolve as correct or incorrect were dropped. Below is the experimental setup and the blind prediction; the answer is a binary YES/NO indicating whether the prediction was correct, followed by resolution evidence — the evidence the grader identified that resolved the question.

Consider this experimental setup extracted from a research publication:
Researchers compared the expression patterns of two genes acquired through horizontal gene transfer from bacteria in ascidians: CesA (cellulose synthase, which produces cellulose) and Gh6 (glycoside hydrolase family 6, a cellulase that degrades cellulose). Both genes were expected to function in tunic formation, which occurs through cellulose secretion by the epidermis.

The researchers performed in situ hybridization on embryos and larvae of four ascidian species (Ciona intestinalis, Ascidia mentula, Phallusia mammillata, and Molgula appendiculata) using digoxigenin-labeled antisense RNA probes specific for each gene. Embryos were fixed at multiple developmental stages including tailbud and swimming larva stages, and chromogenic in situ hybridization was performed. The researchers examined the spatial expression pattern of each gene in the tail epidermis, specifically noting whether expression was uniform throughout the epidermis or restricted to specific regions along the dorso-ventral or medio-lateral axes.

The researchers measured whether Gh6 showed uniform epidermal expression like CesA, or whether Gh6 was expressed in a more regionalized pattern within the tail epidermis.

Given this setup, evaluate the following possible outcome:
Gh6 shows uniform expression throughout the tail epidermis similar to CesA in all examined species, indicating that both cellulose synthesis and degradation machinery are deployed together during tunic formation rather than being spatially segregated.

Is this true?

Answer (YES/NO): NO